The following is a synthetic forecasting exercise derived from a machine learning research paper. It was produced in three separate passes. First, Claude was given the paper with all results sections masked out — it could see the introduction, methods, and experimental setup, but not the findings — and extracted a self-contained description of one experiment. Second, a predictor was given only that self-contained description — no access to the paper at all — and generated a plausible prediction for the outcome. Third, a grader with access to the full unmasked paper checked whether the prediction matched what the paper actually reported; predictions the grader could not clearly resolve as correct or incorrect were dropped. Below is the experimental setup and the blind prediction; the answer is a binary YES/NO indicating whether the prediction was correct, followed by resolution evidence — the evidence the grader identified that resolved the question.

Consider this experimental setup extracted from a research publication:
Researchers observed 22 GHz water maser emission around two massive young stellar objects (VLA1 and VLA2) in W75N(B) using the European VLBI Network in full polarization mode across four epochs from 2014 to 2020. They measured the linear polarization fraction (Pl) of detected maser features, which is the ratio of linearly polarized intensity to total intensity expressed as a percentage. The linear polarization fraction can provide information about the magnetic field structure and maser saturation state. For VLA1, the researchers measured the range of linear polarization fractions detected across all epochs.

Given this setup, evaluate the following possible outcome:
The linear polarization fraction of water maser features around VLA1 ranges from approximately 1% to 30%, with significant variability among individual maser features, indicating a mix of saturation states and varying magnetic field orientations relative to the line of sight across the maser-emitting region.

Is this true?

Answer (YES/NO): NO